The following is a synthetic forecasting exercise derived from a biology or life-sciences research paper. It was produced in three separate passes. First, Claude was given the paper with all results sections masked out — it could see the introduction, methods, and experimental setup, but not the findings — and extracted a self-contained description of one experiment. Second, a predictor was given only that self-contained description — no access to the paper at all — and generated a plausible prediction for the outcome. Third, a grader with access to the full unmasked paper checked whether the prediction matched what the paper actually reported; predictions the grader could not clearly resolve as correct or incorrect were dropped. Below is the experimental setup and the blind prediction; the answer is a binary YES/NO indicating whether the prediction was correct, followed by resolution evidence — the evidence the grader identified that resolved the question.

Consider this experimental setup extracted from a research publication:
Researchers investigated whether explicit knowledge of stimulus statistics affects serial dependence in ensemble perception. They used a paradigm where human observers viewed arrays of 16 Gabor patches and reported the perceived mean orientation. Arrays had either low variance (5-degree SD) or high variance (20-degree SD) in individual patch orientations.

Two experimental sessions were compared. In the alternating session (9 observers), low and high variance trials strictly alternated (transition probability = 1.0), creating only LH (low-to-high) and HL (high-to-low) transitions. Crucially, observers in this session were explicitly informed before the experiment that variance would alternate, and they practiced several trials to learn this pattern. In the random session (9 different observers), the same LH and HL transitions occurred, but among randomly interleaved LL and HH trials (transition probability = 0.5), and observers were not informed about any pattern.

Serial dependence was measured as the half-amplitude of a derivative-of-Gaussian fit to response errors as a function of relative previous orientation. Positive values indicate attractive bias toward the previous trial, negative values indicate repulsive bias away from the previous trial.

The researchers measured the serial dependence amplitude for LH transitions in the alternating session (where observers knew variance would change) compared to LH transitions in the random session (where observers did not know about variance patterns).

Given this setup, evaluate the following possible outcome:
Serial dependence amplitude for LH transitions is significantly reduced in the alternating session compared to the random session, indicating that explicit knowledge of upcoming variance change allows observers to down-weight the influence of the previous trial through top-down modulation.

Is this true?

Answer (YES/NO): NO